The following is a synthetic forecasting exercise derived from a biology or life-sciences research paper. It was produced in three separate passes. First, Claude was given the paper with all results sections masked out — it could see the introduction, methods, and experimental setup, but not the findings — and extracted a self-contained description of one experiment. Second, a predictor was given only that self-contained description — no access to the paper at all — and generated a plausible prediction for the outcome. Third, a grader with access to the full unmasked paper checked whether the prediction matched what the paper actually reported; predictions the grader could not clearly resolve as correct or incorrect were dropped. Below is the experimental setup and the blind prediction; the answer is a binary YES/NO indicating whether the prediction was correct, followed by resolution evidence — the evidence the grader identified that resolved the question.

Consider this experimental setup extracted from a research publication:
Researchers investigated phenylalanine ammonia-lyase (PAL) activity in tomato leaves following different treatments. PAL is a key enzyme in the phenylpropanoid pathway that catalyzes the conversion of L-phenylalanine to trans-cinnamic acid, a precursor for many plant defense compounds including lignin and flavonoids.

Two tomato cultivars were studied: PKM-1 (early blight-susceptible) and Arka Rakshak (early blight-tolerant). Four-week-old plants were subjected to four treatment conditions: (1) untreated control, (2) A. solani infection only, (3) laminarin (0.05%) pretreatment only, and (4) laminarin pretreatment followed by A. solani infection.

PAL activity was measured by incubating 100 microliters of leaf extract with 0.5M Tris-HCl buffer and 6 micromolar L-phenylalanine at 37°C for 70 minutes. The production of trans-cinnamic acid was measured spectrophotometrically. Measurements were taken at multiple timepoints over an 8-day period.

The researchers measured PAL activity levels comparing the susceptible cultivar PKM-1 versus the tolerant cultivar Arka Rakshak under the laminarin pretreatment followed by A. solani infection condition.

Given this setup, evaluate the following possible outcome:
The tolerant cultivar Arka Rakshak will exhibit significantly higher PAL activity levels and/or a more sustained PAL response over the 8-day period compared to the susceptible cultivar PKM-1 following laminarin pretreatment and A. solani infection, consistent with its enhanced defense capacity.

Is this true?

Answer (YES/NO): YES